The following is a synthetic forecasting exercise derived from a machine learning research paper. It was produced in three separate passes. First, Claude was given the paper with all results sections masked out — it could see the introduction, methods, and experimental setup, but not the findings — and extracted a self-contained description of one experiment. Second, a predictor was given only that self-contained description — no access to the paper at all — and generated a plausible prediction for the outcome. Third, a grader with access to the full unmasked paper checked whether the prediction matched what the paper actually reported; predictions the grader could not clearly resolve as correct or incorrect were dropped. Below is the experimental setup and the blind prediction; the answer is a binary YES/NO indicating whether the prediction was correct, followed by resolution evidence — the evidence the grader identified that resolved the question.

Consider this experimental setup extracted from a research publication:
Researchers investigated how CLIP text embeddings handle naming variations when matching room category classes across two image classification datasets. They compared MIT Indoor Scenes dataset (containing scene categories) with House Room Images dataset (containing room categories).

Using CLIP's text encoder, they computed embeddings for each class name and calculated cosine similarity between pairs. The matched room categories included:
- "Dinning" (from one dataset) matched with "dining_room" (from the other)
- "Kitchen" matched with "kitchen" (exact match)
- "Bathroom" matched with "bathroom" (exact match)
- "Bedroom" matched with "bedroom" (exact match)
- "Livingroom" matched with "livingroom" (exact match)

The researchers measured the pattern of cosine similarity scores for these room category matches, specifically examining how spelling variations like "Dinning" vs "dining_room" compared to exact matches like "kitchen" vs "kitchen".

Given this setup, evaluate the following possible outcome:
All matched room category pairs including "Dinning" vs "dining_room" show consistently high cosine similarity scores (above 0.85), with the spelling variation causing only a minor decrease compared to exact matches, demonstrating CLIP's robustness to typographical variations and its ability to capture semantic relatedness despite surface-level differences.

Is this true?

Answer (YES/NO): YES